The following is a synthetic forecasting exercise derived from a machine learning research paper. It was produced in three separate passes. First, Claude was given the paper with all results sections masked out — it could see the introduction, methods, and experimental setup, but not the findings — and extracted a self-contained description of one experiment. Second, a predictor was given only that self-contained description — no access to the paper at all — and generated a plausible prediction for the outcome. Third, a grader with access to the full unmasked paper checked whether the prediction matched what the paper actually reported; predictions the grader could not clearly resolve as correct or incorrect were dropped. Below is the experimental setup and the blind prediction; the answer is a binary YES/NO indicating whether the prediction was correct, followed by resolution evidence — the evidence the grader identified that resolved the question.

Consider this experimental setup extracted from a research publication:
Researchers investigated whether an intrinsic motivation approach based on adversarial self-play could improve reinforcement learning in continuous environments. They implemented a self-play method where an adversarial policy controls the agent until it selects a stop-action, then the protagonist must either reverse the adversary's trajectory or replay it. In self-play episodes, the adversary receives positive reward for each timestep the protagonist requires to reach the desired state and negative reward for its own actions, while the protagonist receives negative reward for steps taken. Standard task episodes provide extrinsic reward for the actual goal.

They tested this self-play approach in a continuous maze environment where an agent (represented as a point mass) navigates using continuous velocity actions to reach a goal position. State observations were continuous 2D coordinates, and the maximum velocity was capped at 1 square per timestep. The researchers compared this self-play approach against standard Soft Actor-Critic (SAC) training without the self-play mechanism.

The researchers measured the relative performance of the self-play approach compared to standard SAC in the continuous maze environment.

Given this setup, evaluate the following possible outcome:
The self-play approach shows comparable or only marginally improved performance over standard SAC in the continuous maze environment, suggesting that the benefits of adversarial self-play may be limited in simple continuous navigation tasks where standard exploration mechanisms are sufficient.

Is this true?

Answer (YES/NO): NO